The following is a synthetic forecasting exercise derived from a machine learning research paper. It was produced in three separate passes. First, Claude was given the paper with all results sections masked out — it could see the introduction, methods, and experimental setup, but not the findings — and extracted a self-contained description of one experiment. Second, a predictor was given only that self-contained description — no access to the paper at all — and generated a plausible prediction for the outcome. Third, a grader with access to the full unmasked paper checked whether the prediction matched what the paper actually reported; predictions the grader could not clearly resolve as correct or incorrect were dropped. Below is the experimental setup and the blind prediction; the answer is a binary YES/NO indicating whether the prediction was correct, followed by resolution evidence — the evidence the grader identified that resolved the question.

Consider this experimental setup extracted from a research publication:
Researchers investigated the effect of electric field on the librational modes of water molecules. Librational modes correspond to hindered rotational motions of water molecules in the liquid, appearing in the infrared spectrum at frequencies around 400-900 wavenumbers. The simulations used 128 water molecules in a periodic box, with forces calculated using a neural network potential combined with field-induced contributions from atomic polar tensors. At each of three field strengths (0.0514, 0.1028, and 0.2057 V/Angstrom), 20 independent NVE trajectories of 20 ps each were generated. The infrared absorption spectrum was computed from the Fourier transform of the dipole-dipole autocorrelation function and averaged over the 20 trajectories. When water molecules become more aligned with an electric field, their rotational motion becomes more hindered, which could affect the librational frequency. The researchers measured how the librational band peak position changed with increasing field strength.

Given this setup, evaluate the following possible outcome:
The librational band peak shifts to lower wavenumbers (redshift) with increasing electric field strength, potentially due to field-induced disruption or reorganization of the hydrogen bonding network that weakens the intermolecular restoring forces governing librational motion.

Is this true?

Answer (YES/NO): NO